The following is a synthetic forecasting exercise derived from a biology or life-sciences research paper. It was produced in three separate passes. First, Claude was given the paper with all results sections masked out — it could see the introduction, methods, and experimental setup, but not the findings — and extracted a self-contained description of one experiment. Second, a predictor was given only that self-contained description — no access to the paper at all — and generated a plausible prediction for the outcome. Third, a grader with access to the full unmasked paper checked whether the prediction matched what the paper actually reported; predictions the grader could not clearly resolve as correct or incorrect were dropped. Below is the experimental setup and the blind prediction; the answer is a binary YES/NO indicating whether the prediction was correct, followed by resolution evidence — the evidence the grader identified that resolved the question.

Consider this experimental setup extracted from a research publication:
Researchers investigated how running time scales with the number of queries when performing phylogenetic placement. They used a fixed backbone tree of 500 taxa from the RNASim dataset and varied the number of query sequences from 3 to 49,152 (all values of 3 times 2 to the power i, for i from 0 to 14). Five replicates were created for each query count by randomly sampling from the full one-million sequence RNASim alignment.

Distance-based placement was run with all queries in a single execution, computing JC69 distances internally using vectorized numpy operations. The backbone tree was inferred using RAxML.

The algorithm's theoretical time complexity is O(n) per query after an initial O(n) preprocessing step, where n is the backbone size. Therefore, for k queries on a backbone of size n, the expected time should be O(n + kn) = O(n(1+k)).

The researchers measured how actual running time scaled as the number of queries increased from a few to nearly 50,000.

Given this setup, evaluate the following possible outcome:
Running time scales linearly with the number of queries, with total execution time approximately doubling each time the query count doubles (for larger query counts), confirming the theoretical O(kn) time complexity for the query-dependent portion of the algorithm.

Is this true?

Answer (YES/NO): YES